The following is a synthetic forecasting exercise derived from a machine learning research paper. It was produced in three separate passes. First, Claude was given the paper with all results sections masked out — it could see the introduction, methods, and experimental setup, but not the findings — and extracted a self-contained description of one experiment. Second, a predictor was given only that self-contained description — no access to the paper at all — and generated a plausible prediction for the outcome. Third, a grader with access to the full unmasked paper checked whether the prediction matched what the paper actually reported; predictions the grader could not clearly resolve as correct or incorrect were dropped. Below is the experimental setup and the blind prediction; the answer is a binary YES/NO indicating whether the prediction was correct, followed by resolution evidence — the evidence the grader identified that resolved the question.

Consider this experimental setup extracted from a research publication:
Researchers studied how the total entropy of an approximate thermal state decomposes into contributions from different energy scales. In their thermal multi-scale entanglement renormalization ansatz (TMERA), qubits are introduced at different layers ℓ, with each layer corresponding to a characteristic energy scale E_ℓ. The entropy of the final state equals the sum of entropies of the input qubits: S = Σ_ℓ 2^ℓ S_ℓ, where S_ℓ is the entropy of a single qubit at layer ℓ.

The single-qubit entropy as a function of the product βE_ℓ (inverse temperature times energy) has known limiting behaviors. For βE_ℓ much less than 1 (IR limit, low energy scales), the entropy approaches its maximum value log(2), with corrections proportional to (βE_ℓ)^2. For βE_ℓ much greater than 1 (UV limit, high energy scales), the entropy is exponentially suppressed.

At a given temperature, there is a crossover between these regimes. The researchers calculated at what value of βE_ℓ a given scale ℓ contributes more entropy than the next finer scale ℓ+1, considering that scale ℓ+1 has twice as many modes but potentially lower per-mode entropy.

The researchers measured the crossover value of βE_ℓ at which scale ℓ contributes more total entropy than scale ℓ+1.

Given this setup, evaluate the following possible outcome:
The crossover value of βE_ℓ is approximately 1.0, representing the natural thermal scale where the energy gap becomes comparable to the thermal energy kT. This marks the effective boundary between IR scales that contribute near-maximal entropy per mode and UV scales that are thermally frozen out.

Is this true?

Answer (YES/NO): NO